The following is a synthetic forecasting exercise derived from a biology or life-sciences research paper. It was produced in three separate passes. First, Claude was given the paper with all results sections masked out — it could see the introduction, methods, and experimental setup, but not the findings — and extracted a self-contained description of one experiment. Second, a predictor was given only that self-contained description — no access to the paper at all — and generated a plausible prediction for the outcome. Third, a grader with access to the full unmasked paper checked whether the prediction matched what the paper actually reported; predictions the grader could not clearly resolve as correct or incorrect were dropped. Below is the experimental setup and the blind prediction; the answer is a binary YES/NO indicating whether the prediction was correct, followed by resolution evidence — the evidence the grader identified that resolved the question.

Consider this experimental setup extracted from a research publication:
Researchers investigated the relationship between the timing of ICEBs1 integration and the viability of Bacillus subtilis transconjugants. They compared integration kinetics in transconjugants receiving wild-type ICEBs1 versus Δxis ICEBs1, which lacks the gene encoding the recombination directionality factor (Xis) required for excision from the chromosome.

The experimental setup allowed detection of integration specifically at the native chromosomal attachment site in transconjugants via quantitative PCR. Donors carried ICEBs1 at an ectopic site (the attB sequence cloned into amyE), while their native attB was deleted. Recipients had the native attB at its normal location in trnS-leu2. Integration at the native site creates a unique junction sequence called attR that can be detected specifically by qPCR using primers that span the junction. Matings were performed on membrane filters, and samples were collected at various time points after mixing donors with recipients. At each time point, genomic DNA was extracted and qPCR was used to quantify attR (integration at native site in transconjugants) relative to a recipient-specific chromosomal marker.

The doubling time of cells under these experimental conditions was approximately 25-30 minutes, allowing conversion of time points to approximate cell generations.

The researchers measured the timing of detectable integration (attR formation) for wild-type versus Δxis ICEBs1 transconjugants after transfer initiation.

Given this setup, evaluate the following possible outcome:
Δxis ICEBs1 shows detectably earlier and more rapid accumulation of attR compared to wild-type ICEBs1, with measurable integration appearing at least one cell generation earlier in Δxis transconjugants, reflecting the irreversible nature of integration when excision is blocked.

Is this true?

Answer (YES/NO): YES